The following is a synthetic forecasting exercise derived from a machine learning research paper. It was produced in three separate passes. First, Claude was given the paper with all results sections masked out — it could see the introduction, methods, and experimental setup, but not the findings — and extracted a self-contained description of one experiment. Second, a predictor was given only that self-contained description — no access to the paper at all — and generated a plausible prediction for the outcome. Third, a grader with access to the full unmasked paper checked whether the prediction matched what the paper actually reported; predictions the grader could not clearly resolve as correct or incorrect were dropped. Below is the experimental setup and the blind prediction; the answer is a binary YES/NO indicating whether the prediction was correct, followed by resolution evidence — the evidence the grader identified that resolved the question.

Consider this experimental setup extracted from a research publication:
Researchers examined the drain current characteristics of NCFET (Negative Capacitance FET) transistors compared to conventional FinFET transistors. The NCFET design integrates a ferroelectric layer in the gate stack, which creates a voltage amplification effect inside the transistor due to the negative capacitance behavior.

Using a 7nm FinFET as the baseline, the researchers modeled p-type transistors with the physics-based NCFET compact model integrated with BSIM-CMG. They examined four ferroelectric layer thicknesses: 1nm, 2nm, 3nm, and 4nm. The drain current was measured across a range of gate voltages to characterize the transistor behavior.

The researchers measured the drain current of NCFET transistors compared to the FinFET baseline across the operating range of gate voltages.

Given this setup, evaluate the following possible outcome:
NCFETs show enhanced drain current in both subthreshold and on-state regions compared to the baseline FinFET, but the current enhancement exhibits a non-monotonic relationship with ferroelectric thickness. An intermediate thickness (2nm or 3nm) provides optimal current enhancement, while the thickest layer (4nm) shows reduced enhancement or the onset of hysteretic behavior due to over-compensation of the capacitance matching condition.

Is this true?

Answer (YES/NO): NO